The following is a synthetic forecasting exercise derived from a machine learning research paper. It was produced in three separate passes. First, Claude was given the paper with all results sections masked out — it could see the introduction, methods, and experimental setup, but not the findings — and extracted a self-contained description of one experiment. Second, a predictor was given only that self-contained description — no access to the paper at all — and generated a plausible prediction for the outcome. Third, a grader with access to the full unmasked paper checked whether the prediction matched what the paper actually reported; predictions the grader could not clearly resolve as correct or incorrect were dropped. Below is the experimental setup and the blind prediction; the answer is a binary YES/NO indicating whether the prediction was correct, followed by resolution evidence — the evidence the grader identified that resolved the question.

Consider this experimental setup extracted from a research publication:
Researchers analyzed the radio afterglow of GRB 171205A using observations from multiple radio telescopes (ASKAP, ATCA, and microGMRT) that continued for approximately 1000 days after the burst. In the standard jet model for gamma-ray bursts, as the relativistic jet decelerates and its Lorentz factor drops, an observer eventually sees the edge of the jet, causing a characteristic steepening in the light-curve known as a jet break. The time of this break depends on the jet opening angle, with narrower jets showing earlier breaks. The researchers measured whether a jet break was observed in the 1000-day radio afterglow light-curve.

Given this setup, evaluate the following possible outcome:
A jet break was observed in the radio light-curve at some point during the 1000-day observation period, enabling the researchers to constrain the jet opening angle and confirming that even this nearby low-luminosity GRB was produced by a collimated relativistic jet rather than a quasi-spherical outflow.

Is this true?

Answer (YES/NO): NO